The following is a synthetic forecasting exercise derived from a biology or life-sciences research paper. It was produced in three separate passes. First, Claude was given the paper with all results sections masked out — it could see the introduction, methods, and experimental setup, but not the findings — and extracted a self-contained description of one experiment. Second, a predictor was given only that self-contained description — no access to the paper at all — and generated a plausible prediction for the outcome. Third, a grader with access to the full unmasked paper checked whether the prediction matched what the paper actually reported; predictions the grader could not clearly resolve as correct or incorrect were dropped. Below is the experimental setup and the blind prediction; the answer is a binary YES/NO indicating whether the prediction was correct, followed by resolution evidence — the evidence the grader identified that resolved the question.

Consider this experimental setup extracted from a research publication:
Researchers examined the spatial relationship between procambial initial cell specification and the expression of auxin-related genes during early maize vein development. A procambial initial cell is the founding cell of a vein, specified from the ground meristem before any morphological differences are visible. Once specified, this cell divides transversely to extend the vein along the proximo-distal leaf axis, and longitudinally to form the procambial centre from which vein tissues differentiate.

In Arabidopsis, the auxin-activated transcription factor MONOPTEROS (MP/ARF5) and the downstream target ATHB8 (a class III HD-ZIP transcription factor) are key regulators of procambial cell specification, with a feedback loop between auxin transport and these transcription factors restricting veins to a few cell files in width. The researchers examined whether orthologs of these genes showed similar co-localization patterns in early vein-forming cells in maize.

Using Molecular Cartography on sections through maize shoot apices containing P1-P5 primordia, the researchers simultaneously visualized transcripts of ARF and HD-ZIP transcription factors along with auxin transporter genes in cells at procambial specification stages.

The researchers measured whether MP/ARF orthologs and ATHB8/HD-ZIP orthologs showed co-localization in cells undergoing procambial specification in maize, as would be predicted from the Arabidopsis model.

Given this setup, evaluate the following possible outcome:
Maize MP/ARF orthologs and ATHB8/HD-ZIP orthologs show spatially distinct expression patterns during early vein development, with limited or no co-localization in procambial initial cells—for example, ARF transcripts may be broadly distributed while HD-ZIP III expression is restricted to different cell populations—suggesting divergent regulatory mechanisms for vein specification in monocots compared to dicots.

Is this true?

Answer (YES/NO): YES